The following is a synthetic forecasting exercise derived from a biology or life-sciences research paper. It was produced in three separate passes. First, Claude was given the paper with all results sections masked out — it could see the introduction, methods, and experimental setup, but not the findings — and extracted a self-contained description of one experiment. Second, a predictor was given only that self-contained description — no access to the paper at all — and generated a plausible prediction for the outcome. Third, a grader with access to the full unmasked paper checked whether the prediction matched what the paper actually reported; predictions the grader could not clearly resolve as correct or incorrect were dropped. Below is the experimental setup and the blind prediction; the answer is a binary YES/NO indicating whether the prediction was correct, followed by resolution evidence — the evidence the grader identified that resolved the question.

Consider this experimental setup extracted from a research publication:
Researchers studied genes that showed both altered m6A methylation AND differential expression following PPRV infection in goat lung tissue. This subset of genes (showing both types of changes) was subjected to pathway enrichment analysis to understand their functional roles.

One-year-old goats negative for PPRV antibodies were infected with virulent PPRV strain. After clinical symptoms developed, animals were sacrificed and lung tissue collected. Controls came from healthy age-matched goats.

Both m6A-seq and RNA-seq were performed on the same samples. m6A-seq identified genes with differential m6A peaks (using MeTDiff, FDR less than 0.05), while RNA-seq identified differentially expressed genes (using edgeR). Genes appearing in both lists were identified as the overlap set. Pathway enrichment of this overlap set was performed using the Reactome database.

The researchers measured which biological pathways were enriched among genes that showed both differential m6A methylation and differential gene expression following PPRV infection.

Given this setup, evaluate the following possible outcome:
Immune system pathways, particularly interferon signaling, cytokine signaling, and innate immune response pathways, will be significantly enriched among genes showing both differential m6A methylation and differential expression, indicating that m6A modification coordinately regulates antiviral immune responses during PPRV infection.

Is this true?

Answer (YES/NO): NO